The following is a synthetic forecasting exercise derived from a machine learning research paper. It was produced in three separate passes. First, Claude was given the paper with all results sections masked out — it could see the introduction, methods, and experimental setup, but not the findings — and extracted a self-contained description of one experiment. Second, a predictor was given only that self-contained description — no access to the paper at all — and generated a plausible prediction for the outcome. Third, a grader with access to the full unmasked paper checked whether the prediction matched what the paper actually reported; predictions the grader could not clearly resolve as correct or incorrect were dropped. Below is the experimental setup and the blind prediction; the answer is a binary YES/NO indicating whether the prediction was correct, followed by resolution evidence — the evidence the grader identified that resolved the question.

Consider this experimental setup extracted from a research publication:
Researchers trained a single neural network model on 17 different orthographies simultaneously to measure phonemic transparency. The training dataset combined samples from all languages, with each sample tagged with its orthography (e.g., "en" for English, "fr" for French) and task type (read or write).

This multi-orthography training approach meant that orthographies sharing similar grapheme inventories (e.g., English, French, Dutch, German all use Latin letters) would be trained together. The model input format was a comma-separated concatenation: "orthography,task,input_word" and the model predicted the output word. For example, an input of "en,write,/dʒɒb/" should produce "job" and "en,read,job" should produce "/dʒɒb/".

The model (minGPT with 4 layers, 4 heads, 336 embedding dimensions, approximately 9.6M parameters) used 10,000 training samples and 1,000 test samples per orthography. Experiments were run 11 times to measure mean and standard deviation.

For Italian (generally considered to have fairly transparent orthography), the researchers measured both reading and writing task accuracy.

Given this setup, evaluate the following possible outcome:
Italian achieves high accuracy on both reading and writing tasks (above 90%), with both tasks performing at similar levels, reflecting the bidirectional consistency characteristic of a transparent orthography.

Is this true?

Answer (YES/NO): NO